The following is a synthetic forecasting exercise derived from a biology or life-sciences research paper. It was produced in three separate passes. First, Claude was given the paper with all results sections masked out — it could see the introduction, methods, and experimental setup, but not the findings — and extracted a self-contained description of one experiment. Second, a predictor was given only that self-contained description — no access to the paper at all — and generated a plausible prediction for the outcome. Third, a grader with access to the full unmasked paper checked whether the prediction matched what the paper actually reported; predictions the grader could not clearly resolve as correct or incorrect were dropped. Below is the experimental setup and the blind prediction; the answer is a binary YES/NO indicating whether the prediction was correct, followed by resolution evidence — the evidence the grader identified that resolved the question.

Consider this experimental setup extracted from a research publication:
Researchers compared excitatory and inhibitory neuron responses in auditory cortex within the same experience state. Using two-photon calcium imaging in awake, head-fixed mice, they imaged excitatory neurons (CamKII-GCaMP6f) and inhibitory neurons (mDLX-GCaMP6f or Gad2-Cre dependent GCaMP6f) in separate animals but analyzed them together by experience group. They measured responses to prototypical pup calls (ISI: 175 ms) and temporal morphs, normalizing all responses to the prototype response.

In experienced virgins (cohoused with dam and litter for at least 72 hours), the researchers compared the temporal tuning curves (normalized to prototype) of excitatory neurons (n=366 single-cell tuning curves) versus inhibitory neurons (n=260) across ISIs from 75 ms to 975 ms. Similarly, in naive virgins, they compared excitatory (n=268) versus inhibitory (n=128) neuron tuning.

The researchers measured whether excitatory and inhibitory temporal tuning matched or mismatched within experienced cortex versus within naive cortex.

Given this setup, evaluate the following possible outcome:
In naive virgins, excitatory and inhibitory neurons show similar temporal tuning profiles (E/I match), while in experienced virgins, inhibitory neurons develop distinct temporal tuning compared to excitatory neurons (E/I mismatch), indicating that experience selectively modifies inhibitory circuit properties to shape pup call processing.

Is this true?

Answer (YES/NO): NO